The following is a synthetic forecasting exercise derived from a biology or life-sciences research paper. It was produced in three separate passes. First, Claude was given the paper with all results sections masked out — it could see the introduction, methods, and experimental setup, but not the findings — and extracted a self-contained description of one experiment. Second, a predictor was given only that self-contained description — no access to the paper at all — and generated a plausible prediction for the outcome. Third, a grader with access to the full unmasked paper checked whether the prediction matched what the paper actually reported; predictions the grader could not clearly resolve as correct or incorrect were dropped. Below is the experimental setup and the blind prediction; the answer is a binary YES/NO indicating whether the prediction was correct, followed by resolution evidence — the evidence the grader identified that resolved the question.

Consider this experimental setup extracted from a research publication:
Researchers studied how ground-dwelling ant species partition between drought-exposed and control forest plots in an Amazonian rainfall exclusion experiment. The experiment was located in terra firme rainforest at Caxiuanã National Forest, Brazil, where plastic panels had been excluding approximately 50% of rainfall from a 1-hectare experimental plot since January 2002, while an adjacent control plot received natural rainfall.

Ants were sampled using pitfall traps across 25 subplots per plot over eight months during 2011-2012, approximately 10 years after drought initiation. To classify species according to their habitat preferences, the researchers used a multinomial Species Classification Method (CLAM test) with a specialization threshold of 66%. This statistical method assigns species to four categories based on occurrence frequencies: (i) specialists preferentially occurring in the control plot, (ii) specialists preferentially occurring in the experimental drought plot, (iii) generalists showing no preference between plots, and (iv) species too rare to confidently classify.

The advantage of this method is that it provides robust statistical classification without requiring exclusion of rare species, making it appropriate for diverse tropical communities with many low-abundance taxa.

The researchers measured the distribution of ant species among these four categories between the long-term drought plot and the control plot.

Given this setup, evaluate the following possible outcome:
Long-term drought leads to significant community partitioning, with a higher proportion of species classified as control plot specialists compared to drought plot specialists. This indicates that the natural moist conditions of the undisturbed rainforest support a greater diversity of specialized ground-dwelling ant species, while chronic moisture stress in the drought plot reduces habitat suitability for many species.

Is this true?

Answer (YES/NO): NO